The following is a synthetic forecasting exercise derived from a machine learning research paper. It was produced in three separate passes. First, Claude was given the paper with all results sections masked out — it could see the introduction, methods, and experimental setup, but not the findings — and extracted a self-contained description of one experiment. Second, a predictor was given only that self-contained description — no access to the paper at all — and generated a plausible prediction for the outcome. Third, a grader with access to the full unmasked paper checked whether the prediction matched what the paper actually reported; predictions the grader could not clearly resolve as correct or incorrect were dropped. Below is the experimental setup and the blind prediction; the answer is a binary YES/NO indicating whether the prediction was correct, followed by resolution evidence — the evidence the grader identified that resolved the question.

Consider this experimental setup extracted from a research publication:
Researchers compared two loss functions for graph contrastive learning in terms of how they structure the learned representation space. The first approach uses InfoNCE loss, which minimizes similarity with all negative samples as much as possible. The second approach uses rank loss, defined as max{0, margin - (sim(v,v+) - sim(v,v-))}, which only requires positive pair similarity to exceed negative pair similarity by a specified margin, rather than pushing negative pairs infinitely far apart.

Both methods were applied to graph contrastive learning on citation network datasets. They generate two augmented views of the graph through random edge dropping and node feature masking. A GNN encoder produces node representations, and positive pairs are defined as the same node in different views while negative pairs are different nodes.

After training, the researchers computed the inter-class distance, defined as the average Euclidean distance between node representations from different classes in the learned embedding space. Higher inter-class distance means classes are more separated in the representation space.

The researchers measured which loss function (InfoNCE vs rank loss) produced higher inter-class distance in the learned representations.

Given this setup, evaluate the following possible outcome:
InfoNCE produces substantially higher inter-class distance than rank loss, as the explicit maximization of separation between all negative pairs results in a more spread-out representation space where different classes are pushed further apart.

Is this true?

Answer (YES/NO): YES